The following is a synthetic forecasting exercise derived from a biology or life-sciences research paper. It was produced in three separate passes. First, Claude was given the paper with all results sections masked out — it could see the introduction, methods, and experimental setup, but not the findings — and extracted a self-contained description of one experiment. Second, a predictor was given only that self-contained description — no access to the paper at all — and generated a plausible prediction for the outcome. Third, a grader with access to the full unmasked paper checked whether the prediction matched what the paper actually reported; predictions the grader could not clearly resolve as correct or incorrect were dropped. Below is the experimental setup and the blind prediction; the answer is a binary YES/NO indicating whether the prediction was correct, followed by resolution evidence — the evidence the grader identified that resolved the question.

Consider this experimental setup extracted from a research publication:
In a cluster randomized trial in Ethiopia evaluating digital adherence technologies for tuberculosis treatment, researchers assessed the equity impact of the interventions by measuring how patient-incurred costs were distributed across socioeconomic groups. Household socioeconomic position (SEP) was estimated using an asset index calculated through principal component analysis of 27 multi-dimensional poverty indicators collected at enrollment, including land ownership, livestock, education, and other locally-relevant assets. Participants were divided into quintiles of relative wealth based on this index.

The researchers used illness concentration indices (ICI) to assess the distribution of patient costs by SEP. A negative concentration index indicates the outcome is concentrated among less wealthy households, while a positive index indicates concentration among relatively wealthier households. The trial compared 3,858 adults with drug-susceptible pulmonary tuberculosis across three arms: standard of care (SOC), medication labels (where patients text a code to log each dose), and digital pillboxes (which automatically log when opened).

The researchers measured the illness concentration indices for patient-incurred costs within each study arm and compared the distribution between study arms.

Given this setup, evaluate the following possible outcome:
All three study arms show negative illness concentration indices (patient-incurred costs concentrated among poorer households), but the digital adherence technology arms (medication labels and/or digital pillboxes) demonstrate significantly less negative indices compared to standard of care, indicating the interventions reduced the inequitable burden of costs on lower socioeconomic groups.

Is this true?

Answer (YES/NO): NO